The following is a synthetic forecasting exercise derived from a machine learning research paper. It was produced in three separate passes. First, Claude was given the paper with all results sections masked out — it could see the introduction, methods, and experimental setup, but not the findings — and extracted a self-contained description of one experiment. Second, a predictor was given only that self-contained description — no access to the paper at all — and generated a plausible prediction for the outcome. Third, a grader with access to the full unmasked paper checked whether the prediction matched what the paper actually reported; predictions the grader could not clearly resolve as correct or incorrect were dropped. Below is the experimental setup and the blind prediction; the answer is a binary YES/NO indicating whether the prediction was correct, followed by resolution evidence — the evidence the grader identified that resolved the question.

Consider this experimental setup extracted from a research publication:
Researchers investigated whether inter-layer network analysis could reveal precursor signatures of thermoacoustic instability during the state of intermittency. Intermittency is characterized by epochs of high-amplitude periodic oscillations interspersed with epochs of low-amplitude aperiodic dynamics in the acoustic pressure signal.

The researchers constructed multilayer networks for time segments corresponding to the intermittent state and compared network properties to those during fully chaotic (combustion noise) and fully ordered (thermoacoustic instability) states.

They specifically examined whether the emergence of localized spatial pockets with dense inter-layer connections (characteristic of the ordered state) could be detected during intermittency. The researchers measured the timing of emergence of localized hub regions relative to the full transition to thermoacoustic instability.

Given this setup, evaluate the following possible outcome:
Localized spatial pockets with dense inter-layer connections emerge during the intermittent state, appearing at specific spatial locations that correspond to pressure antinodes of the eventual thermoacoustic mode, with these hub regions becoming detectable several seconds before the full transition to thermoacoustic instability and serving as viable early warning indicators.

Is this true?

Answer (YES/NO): NO